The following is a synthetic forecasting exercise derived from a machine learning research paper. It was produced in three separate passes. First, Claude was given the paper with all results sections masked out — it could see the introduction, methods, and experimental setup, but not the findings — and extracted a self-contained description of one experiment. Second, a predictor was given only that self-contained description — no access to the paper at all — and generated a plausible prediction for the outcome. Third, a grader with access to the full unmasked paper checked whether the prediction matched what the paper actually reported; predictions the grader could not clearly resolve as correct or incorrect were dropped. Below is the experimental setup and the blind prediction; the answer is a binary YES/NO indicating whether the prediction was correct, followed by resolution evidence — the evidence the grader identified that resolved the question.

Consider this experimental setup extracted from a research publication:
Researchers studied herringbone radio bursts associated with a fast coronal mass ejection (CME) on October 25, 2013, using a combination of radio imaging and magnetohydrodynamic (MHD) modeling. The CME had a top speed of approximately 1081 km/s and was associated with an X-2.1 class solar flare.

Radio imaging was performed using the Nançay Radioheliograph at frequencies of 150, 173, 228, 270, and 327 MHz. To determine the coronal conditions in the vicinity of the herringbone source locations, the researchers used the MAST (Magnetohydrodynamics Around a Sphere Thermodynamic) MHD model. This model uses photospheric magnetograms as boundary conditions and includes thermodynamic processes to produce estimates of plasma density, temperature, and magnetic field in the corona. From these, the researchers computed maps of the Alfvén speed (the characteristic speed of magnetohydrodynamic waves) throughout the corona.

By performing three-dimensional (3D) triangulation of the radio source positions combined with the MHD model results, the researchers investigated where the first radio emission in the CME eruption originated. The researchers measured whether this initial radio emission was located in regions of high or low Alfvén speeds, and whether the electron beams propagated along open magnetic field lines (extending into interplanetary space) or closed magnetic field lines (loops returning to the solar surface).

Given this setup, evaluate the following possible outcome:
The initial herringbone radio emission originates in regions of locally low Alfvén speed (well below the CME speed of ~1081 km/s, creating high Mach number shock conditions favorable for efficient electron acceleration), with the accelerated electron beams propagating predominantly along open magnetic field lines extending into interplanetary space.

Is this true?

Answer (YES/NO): NO